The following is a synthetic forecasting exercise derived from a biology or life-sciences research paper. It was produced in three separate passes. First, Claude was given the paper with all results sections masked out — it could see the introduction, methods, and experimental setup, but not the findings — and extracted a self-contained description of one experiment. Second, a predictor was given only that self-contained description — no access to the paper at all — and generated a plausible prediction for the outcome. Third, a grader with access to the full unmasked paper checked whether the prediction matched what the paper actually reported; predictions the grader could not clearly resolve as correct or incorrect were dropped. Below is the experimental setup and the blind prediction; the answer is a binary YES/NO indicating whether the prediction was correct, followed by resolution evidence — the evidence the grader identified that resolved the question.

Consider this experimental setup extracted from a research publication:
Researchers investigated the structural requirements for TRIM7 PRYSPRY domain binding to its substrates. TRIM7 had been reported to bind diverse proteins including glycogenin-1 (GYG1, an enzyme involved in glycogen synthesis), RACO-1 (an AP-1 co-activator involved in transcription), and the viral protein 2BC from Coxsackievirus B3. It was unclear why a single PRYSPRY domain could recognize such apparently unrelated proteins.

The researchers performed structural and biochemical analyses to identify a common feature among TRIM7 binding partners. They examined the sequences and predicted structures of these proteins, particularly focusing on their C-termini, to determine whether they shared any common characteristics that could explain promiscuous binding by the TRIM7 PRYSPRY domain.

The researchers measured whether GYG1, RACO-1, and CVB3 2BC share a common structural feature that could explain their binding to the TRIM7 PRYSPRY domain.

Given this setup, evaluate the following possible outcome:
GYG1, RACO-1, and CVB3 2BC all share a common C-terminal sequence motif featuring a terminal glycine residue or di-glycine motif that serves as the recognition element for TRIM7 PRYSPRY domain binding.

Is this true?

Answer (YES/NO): NO